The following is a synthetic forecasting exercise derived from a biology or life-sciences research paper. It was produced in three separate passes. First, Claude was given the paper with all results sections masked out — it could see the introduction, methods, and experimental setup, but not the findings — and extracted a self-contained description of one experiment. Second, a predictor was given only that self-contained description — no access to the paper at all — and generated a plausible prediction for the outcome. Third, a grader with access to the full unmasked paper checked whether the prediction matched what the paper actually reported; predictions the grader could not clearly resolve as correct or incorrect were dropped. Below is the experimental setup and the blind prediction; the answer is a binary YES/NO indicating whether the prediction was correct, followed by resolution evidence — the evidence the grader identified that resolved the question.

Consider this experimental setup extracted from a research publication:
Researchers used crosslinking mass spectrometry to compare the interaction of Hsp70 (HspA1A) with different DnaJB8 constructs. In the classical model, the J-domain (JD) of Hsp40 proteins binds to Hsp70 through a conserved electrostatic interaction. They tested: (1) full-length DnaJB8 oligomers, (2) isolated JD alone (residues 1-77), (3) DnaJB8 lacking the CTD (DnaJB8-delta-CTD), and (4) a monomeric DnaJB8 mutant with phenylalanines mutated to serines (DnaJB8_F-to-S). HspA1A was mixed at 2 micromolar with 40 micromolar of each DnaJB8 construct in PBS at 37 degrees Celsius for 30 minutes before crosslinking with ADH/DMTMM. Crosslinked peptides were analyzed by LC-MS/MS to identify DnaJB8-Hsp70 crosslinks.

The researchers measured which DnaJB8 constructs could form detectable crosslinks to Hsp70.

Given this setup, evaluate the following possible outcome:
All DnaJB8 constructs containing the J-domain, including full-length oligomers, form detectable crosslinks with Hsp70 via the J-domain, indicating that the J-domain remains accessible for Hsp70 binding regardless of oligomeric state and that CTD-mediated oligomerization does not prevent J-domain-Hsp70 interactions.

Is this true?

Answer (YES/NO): NO